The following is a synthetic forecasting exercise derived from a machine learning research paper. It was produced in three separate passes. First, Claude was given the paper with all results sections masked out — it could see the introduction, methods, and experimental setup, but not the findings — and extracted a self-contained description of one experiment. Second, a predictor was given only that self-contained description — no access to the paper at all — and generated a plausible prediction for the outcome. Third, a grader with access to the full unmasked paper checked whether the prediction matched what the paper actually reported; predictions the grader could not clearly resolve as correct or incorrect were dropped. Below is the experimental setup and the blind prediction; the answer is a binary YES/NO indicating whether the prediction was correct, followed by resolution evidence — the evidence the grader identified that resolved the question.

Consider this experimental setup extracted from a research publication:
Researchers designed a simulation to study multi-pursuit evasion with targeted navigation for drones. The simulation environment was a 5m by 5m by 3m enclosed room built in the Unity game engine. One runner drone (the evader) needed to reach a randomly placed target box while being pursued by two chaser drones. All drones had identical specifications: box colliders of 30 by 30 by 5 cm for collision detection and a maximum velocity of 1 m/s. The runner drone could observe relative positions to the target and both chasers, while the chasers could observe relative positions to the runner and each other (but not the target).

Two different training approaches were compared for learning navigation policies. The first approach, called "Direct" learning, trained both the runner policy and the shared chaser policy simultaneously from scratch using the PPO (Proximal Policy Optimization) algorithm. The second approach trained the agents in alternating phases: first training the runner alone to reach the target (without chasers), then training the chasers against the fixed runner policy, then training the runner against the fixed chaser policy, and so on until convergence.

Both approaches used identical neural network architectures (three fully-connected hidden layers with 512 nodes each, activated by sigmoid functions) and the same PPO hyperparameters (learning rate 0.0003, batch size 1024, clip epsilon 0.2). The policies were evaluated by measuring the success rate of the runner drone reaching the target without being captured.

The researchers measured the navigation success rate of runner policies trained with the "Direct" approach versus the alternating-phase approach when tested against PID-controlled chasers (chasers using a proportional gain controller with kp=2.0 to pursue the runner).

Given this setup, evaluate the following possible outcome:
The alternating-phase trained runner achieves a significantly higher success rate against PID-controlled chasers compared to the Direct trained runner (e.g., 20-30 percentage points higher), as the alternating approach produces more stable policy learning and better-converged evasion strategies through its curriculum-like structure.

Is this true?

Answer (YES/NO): YES